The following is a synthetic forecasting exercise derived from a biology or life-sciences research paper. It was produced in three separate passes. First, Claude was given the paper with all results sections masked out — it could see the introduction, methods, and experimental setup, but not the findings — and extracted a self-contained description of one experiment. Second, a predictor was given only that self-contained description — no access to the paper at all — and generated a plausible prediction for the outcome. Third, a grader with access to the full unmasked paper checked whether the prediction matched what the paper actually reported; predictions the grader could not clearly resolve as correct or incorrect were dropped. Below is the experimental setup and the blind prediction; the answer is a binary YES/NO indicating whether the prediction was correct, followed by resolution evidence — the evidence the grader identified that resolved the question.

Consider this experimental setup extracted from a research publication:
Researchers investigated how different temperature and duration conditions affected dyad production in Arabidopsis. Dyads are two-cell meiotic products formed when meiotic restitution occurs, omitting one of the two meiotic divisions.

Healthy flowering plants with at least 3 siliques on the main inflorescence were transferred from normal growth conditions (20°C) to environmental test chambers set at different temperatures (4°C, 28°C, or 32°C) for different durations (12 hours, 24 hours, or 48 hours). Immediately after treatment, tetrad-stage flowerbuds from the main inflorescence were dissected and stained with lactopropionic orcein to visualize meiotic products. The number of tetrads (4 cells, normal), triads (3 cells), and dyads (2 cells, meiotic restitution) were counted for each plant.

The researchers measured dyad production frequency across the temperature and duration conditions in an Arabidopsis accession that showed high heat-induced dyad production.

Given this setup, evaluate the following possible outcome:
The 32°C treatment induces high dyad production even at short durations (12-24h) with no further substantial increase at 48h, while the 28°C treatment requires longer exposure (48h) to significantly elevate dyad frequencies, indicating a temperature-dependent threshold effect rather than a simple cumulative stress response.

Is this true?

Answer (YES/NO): NO